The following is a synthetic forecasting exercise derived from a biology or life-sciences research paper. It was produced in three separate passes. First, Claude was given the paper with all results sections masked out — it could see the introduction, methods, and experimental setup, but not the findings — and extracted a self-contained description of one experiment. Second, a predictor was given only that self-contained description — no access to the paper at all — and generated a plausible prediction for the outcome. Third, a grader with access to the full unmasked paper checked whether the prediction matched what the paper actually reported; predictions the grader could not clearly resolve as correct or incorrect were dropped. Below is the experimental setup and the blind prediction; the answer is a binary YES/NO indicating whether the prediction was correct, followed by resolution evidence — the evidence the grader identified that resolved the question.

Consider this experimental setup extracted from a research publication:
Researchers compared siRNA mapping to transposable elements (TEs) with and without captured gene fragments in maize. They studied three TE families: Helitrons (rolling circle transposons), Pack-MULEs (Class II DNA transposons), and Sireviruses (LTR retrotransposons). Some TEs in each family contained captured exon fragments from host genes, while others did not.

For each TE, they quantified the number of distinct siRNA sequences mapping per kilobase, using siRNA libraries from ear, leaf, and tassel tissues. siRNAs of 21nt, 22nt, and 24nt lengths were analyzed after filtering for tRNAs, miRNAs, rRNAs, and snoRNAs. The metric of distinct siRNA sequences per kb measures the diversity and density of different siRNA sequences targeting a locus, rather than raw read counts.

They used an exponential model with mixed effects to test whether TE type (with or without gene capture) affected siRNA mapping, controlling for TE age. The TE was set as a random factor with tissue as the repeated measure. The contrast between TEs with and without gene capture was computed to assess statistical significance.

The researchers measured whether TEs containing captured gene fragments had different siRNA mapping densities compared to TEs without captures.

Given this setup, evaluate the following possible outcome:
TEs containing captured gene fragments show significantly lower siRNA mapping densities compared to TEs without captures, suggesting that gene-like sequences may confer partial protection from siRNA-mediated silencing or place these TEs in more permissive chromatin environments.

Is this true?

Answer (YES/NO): YES